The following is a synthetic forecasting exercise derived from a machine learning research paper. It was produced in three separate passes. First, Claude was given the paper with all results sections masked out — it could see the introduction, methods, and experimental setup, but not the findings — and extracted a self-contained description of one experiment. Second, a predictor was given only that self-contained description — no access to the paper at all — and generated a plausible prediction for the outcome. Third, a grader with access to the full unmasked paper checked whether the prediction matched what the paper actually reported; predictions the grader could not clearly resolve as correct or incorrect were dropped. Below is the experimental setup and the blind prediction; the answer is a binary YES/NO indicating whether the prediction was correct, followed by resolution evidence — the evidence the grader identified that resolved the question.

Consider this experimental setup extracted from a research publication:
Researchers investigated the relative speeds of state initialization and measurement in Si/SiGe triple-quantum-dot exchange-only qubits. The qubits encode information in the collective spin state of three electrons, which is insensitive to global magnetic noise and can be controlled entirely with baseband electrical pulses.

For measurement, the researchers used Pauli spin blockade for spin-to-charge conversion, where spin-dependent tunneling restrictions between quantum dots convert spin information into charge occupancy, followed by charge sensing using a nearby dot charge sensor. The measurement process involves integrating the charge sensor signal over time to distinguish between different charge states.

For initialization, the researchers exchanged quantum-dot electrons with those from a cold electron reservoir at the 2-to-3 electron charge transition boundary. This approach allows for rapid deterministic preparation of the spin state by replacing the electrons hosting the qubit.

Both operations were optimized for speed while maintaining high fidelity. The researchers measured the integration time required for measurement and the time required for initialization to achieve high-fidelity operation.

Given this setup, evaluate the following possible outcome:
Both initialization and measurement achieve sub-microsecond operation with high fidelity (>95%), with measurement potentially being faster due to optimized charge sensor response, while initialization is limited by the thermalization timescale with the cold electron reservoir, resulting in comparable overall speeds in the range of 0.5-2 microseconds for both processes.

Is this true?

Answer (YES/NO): NO